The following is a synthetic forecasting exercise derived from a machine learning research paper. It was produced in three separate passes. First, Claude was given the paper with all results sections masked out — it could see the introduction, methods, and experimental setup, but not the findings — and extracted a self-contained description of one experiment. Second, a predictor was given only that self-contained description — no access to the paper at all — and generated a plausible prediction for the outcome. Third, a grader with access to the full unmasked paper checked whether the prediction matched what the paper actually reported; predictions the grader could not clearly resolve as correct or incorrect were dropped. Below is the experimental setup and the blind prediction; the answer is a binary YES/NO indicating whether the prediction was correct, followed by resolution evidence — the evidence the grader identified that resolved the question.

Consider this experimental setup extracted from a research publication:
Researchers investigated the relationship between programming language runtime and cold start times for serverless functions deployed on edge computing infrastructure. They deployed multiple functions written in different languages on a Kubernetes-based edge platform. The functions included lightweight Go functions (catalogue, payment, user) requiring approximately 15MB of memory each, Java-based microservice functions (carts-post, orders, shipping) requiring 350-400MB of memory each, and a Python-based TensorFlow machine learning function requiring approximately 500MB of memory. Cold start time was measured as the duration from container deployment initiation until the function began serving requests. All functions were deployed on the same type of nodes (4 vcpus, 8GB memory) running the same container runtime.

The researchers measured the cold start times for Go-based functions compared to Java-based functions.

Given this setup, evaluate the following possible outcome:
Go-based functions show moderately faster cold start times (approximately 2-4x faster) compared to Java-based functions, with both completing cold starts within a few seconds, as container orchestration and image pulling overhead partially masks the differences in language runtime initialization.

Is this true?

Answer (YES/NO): NO